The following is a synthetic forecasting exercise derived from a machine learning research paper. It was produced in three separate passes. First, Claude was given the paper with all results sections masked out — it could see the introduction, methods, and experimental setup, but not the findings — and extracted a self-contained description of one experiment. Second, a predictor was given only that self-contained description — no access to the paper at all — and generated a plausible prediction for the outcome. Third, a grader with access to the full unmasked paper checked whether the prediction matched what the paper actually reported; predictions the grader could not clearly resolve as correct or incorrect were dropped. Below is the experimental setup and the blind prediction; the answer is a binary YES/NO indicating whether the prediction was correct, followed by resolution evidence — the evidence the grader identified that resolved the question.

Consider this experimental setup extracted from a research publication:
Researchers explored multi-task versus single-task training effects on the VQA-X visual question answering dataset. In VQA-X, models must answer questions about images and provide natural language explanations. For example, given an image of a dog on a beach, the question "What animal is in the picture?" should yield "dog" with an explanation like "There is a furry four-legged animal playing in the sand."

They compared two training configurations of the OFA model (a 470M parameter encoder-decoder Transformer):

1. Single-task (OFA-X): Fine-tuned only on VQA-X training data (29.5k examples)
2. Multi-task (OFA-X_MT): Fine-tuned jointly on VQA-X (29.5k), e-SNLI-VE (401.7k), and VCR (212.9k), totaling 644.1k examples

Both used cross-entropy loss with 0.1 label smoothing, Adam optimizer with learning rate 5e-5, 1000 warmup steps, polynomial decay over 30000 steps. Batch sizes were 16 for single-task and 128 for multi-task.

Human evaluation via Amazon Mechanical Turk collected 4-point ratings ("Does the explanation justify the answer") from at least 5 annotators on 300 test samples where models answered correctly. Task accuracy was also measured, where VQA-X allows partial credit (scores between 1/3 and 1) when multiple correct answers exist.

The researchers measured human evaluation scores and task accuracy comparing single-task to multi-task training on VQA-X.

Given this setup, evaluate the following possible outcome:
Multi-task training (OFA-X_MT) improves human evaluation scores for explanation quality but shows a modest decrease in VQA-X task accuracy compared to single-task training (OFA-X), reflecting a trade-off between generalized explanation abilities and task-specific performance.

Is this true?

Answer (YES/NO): NO